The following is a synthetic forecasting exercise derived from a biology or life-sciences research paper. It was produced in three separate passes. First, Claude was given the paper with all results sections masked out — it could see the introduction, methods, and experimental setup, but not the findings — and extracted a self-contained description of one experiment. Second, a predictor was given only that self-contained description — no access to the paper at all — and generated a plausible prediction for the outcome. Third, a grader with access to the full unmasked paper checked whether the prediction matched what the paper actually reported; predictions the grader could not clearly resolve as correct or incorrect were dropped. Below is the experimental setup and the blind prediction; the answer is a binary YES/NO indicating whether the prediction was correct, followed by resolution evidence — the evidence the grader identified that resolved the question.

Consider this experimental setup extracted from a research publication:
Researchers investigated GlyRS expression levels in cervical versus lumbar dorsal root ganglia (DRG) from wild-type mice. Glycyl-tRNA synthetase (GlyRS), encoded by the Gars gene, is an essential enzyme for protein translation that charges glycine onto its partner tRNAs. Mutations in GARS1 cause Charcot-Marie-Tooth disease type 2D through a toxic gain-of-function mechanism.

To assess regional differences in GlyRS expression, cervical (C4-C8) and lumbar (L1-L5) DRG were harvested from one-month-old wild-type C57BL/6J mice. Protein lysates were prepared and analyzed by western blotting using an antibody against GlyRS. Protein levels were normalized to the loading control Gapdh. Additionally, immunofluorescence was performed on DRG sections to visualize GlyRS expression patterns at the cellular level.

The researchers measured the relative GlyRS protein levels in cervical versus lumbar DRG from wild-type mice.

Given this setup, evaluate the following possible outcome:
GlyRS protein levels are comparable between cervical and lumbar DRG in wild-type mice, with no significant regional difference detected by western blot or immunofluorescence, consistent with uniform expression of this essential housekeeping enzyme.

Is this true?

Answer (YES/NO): NO